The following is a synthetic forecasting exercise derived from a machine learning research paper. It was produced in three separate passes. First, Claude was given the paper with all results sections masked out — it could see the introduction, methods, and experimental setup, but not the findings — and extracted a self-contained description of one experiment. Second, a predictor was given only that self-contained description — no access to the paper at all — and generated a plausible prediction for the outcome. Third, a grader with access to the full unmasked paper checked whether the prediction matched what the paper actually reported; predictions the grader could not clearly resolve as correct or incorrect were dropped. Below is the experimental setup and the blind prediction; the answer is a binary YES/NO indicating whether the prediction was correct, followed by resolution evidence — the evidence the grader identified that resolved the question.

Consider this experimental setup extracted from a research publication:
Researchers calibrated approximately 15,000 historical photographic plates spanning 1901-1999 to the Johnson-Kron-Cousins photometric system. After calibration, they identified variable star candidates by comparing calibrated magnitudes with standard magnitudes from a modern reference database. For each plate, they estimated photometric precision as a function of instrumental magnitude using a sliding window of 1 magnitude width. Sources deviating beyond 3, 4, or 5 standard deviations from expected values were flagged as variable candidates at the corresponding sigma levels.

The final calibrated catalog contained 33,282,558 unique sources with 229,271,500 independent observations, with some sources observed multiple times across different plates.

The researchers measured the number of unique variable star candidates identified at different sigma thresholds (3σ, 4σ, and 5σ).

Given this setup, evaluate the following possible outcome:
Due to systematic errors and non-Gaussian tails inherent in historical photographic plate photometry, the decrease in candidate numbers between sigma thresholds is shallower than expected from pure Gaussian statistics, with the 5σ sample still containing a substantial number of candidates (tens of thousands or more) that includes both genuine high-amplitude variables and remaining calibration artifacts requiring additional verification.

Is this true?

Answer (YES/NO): YES